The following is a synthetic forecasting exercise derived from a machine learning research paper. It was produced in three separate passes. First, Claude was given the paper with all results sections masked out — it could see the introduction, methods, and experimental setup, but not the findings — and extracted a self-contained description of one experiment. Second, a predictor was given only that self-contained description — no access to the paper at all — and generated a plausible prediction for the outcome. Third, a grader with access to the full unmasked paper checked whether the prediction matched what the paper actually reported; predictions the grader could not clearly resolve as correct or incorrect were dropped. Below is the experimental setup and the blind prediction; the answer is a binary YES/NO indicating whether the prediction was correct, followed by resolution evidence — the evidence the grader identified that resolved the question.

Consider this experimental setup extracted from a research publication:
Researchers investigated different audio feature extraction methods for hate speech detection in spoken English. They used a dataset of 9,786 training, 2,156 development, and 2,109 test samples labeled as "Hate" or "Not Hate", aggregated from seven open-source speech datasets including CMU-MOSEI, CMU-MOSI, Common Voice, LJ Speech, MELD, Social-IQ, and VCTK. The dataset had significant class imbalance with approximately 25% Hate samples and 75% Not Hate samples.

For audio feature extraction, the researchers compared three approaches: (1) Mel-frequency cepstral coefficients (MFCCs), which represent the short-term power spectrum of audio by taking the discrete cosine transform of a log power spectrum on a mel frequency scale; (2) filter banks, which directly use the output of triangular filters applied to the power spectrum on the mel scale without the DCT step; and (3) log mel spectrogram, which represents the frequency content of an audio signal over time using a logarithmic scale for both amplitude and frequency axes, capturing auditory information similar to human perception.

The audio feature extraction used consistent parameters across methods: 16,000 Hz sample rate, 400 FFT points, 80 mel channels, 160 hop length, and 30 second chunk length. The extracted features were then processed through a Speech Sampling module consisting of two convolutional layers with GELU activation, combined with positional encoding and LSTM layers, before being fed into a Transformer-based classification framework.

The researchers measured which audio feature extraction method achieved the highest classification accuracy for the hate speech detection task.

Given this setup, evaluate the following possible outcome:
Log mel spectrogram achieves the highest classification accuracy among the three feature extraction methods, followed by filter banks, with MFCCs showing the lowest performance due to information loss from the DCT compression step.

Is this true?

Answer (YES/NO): NO